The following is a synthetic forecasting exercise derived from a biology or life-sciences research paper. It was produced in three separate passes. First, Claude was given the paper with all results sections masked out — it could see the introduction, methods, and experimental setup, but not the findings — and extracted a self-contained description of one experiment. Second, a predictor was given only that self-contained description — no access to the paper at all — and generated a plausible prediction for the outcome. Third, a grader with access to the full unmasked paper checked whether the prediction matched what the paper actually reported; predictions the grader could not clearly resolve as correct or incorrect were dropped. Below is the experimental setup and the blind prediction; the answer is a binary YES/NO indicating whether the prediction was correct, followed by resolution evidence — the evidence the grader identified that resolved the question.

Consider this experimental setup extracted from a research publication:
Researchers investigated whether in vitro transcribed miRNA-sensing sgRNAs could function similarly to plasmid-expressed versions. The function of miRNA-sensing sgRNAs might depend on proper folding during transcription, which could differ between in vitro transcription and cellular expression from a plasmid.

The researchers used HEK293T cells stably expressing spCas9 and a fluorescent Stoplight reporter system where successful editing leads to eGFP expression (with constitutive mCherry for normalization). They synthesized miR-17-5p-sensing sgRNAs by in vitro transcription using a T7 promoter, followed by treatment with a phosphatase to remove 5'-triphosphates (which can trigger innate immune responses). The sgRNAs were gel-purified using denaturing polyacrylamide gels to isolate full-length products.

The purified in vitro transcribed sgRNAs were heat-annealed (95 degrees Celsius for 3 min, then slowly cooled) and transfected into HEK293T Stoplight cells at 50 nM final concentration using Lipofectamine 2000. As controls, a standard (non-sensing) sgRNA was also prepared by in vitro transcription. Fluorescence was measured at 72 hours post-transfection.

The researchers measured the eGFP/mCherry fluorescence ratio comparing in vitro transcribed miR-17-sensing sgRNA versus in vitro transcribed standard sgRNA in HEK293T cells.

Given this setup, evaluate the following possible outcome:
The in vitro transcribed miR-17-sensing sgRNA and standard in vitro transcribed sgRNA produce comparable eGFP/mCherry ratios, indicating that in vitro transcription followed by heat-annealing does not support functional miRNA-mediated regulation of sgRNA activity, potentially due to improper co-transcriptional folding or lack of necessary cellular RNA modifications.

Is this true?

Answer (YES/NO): NO